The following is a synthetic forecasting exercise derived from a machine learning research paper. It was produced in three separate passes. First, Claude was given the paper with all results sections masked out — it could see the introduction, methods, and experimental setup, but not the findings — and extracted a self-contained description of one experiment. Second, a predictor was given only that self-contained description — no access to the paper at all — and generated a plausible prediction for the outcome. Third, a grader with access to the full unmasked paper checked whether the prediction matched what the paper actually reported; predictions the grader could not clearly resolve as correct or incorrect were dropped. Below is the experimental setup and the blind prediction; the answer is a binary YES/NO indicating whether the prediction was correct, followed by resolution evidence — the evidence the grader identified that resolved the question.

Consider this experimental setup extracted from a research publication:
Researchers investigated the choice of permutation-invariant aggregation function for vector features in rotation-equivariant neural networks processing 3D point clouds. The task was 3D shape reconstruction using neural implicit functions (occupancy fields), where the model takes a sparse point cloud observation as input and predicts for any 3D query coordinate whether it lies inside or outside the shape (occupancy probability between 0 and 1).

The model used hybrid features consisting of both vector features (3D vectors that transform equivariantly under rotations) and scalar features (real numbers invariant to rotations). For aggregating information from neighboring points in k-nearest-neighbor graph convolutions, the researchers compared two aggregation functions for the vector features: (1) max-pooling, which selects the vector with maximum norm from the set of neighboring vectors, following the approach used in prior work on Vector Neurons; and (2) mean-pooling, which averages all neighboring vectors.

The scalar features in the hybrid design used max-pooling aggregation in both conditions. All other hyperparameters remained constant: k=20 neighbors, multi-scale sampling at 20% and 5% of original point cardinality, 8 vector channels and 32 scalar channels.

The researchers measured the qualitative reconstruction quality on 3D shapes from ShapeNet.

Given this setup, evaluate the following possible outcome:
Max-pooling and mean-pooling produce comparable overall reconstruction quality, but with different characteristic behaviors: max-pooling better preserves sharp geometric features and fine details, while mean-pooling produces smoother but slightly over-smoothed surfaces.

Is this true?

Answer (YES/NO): NO